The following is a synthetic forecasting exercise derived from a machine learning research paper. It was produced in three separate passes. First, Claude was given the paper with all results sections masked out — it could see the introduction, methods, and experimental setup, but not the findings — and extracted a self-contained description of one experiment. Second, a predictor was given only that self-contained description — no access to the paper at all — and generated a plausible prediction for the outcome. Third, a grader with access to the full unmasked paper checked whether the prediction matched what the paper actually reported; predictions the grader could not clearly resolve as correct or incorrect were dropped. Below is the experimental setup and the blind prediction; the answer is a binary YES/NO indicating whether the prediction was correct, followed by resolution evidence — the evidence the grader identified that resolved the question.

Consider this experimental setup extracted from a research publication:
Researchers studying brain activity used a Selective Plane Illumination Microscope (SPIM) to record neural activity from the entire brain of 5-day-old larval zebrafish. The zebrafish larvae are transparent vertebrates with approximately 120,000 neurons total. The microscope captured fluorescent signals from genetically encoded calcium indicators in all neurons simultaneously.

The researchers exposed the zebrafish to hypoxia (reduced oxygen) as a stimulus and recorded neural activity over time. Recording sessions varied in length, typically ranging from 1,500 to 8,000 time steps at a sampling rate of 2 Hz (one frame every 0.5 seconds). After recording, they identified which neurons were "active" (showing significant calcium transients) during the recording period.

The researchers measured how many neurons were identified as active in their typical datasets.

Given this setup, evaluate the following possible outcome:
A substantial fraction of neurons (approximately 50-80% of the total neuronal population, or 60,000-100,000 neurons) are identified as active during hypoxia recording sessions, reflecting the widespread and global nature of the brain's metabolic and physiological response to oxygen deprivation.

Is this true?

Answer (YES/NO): NO